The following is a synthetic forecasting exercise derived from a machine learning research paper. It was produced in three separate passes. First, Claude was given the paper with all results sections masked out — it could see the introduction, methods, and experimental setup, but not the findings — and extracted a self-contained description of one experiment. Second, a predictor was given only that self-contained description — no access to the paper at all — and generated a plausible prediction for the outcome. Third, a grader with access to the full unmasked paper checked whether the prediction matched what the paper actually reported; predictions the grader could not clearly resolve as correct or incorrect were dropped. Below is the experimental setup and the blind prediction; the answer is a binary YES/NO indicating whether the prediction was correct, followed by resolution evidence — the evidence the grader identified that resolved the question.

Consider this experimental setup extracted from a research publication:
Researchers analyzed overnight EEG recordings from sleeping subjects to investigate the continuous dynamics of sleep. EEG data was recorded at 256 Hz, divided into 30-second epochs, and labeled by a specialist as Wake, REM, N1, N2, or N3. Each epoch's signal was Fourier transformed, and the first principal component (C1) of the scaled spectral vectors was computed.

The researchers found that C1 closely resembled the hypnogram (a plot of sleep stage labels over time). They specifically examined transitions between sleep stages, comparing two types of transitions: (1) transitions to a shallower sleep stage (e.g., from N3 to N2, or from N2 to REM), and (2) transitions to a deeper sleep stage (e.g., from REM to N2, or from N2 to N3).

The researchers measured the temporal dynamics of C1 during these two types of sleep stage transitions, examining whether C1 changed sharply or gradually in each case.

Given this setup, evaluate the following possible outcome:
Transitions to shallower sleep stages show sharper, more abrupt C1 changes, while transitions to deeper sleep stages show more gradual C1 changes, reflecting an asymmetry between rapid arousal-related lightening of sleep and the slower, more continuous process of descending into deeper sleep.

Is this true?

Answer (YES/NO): YES